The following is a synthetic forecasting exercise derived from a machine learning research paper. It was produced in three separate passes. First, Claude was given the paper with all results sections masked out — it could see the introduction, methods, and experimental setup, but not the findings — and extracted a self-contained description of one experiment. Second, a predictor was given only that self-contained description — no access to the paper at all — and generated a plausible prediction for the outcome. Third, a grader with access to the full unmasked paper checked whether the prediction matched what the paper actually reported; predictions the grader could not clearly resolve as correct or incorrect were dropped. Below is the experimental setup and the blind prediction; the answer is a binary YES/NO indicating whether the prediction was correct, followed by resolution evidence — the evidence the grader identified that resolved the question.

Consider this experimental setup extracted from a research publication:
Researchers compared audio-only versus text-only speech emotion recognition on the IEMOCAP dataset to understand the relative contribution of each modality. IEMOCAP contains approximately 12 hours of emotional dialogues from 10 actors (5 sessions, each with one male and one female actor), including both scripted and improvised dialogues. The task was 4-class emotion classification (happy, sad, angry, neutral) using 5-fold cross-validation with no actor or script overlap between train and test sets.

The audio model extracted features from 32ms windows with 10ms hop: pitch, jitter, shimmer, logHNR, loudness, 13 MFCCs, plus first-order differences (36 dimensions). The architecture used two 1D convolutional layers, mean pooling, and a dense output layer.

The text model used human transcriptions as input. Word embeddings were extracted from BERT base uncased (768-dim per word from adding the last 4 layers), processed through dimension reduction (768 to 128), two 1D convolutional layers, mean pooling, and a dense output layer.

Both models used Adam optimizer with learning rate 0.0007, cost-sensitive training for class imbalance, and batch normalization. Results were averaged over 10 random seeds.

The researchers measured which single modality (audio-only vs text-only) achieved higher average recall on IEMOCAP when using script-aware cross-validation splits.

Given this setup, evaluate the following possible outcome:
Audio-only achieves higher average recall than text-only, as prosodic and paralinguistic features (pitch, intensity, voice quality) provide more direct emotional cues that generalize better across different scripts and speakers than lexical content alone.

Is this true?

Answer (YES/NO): YES